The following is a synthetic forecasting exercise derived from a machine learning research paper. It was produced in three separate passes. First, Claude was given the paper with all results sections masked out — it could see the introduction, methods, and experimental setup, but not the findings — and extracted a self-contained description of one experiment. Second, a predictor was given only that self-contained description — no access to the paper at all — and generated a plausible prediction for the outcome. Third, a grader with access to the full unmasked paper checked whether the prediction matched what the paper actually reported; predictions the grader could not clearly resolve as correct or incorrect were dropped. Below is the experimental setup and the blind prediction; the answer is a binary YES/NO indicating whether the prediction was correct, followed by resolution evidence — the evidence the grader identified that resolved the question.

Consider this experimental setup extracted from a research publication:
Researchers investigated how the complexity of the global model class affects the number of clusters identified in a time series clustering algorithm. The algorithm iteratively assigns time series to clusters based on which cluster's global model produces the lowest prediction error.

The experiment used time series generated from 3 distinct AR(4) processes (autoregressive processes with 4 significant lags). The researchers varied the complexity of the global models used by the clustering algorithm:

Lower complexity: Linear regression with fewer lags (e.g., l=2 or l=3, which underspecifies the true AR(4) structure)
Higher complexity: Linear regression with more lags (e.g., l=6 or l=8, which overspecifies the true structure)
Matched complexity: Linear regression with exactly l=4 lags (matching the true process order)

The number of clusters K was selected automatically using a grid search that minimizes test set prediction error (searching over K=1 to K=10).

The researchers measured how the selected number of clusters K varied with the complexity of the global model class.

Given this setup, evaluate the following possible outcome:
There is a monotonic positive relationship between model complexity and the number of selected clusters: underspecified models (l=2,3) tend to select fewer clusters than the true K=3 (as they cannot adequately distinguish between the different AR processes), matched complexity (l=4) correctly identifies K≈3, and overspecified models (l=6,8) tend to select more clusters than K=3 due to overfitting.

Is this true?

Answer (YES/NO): NO